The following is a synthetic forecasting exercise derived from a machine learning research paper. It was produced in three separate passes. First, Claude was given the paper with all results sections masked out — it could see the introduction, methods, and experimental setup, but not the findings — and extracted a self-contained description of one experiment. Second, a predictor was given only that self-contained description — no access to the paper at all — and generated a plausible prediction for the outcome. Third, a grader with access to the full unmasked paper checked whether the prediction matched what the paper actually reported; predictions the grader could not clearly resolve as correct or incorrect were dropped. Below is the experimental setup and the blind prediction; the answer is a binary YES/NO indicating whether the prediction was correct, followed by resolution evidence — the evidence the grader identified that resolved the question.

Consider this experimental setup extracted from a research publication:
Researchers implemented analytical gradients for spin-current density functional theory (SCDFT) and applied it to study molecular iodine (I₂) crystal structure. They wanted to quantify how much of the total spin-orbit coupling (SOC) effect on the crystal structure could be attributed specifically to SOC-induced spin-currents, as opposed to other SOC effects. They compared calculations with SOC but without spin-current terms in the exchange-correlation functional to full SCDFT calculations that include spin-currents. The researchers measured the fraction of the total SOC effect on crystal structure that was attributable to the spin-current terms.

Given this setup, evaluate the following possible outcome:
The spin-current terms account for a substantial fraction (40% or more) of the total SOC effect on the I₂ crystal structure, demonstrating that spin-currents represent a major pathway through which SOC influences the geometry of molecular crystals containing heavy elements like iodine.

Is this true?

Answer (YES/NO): YES